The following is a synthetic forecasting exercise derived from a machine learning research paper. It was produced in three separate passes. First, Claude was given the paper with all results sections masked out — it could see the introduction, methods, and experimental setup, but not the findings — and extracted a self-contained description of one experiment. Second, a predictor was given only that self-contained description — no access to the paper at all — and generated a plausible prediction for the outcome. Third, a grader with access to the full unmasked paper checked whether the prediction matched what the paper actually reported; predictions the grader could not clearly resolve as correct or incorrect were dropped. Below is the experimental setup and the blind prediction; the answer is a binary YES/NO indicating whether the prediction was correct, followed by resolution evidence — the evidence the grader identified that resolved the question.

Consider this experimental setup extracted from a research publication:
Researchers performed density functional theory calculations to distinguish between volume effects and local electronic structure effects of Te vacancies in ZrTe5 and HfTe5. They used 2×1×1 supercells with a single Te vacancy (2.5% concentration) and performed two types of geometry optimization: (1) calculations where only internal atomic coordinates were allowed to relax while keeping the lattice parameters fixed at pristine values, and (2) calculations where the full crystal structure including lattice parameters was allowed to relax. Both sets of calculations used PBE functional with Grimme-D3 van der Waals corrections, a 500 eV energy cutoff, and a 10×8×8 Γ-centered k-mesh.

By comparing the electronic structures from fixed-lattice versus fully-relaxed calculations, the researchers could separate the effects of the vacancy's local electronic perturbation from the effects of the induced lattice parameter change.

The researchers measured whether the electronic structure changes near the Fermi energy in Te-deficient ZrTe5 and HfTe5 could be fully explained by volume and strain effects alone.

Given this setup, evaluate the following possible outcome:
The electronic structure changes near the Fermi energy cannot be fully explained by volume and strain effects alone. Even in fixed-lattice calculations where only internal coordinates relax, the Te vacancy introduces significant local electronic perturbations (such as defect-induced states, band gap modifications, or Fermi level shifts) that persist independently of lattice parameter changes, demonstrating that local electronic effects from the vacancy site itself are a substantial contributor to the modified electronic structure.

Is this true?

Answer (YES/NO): YES